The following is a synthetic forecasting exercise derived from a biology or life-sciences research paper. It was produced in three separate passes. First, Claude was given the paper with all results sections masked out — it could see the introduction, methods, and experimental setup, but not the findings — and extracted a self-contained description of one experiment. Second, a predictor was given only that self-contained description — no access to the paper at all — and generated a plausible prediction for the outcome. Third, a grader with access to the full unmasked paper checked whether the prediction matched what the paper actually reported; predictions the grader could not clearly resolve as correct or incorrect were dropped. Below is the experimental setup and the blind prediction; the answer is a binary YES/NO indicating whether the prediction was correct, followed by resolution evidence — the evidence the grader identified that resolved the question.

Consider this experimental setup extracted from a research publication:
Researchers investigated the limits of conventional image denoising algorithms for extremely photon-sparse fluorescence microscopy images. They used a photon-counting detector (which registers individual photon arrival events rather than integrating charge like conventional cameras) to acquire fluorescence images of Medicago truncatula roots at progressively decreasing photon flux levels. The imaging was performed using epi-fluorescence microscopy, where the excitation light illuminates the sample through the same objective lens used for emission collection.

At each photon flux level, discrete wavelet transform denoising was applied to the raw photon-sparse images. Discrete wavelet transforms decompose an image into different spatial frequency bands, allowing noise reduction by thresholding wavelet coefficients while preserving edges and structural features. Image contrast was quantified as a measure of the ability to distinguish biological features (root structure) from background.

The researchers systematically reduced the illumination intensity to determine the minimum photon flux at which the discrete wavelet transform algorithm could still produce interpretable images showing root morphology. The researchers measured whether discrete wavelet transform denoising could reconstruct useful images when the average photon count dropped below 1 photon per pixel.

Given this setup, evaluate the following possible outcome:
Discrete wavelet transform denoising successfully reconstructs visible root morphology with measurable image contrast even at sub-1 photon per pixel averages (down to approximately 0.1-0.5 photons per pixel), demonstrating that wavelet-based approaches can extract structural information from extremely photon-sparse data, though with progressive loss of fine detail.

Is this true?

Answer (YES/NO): NO